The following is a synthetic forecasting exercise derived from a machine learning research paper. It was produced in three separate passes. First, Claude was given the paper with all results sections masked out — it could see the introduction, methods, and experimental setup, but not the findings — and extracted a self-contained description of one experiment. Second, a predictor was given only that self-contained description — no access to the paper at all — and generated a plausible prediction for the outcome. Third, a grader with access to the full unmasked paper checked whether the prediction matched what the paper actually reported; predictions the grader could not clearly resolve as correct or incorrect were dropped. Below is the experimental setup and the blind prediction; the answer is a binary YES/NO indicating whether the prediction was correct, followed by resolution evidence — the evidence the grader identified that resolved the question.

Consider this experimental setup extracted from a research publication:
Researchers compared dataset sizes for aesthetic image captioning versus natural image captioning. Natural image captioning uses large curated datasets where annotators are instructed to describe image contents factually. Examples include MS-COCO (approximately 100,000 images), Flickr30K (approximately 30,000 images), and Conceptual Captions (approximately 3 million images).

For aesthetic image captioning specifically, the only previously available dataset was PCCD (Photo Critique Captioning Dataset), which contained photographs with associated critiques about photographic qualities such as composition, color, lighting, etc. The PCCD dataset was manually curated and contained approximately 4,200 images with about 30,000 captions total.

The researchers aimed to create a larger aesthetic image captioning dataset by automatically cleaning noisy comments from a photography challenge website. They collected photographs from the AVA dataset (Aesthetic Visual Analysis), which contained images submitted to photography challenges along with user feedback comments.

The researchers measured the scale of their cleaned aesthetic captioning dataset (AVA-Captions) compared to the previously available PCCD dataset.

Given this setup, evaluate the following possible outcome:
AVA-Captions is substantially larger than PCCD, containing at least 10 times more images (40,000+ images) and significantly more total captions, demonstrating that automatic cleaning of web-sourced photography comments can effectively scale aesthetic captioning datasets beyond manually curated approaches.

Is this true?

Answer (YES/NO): YES